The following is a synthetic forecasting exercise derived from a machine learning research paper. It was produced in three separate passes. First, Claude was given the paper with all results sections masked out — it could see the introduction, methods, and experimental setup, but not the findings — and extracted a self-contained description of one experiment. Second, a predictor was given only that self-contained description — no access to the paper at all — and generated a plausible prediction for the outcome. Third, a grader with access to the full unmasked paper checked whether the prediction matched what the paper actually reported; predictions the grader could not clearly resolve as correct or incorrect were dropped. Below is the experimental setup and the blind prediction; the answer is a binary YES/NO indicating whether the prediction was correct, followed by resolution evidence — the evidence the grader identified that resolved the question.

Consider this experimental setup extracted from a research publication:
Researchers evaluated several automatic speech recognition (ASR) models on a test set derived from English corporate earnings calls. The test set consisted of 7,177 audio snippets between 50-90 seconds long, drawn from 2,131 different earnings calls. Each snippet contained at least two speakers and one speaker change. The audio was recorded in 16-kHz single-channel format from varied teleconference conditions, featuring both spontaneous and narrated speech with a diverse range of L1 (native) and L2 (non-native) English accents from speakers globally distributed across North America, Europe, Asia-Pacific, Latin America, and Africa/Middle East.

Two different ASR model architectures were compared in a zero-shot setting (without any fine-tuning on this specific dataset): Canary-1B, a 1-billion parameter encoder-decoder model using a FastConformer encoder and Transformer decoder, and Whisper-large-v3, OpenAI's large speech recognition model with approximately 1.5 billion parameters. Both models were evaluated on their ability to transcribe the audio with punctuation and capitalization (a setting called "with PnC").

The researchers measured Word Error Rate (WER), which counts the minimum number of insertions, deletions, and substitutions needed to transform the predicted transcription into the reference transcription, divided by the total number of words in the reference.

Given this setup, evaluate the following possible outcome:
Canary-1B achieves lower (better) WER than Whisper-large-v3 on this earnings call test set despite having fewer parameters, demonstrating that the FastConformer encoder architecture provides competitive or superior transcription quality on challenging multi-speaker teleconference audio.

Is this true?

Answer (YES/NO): YES